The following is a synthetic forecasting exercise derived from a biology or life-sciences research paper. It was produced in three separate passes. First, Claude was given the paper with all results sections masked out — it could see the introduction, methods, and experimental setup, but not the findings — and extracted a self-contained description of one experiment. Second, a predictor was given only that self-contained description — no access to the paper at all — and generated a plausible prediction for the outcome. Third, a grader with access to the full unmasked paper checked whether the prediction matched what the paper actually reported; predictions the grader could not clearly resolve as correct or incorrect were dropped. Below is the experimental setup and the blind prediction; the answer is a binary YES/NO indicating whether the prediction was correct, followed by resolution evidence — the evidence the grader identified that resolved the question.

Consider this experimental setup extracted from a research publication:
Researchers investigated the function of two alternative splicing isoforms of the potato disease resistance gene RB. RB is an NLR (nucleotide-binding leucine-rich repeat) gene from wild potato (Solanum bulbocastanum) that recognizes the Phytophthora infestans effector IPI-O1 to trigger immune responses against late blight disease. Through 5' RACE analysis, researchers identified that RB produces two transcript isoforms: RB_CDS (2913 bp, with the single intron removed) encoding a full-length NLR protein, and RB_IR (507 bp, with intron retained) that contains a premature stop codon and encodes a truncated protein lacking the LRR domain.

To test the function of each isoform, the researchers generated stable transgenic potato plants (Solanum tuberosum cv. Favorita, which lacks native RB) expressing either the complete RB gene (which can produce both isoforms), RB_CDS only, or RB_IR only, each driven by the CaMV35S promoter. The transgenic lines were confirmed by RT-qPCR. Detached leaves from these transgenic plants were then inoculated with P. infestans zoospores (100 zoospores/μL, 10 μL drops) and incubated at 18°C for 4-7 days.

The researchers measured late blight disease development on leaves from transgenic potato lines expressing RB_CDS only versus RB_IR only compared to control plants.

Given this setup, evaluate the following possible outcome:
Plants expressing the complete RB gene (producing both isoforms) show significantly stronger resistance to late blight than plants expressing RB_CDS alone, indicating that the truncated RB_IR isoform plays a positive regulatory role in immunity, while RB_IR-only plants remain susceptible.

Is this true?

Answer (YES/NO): NO